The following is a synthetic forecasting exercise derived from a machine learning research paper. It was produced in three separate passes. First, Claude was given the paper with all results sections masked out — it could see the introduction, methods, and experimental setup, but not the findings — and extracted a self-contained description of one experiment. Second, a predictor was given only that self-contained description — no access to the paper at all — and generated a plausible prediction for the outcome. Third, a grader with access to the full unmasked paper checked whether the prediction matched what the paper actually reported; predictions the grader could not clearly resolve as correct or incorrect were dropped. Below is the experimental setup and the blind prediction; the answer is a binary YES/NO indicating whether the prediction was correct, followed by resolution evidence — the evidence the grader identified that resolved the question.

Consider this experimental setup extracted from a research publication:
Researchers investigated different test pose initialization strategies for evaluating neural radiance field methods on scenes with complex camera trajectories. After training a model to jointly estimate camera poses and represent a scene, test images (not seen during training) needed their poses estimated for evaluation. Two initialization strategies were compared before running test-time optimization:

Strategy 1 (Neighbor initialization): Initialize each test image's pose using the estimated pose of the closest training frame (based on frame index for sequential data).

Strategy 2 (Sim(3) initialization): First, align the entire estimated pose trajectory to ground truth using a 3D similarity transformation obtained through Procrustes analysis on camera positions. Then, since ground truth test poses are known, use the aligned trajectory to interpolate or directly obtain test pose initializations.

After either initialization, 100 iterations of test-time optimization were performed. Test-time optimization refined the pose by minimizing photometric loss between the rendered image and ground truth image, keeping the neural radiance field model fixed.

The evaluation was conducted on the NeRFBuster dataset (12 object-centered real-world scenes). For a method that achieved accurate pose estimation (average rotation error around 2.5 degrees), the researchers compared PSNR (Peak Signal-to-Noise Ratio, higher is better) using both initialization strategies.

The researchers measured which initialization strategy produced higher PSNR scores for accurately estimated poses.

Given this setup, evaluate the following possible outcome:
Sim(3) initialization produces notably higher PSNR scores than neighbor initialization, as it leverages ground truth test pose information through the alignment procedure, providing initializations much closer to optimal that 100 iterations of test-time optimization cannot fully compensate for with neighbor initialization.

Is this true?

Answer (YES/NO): NO